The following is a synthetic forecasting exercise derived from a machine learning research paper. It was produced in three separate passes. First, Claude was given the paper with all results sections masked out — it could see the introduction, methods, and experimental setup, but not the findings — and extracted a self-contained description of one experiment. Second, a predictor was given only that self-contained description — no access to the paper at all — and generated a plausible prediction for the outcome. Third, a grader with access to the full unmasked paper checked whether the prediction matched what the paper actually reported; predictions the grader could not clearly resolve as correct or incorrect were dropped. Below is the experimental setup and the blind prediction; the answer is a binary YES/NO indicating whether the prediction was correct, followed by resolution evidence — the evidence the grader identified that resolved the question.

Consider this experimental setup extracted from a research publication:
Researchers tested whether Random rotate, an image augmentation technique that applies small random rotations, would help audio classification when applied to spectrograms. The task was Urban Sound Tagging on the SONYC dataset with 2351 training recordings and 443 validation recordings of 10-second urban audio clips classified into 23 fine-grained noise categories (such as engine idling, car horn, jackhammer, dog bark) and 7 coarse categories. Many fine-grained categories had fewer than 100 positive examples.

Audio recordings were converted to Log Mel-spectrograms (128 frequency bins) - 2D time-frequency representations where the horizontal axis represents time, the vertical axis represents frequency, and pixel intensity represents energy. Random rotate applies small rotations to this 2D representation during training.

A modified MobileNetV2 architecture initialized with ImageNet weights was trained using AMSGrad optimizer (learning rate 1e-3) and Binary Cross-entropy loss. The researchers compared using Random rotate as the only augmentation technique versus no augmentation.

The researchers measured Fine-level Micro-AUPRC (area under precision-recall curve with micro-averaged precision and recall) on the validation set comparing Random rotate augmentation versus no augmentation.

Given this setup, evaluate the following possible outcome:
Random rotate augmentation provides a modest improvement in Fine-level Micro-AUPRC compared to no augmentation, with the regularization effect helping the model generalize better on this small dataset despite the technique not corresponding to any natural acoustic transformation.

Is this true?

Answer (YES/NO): YES